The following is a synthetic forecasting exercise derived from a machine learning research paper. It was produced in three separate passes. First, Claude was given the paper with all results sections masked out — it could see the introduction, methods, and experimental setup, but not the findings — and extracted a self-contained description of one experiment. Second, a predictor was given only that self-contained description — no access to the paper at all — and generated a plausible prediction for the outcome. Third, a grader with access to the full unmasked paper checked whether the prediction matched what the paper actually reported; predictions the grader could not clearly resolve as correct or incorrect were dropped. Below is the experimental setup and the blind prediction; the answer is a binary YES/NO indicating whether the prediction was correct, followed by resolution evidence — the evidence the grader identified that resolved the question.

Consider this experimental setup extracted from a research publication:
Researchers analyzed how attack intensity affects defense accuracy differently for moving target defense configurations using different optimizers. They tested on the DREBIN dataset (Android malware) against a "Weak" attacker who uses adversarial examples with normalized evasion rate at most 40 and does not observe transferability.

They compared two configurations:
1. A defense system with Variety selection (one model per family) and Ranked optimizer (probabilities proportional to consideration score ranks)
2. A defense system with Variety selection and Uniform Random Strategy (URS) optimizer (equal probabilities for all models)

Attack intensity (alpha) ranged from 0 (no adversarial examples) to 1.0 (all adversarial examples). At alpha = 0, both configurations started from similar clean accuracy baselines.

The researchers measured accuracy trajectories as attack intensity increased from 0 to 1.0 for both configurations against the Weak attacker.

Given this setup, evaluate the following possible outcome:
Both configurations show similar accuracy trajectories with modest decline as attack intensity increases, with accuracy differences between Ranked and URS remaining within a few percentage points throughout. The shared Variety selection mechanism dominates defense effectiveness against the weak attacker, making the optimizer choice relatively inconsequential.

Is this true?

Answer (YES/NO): NO